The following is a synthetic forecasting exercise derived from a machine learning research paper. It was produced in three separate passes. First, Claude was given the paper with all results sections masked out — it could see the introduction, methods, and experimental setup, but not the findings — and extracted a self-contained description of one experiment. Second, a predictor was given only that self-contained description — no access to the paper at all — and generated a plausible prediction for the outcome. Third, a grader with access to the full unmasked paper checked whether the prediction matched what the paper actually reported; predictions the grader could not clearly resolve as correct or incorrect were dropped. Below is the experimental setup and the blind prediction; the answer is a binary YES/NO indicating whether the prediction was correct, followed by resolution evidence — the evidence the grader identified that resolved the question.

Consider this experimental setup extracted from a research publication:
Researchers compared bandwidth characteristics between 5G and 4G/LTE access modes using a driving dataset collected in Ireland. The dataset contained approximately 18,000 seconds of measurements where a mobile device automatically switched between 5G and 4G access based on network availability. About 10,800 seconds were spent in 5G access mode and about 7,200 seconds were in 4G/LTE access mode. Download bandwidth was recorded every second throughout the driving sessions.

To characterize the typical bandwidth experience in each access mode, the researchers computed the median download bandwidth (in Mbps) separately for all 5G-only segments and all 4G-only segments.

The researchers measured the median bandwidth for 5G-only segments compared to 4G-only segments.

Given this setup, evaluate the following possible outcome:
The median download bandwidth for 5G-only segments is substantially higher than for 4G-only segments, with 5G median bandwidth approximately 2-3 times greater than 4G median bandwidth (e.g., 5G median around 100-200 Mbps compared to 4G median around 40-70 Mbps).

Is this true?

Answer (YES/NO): NO